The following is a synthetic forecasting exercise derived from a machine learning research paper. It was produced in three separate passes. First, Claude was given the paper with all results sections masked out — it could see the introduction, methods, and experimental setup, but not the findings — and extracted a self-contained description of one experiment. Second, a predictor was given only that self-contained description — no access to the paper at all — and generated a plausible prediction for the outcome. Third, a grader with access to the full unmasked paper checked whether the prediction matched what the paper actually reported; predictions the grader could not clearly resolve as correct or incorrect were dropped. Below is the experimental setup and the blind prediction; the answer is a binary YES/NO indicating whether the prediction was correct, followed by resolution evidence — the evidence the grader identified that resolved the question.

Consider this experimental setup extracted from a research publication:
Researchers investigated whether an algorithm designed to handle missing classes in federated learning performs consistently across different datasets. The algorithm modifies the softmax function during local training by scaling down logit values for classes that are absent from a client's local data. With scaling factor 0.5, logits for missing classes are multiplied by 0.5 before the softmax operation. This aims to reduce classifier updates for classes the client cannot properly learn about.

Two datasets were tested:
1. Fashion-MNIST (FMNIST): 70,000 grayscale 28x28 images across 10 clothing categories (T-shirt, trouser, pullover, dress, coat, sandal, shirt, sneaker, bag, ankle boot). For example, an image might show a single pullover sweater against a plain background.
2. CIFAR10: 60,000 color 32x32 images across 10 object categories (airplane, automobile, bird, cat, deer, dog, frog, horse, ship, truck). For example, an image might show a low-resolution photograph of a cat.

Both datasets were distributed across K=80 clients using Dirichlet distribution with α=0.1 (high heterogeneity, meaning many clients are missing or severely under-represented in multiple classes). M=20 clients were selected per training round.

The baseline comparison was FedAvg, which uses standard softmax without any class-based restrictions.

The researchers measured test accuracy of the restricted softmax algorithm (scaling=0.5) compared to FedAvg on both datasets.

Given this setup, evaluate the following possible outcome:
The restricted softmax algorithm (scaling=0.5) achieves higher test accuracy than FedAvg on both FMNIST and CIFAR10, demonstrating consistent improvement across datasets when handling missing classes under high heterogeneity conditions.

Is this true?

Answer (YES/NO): NO